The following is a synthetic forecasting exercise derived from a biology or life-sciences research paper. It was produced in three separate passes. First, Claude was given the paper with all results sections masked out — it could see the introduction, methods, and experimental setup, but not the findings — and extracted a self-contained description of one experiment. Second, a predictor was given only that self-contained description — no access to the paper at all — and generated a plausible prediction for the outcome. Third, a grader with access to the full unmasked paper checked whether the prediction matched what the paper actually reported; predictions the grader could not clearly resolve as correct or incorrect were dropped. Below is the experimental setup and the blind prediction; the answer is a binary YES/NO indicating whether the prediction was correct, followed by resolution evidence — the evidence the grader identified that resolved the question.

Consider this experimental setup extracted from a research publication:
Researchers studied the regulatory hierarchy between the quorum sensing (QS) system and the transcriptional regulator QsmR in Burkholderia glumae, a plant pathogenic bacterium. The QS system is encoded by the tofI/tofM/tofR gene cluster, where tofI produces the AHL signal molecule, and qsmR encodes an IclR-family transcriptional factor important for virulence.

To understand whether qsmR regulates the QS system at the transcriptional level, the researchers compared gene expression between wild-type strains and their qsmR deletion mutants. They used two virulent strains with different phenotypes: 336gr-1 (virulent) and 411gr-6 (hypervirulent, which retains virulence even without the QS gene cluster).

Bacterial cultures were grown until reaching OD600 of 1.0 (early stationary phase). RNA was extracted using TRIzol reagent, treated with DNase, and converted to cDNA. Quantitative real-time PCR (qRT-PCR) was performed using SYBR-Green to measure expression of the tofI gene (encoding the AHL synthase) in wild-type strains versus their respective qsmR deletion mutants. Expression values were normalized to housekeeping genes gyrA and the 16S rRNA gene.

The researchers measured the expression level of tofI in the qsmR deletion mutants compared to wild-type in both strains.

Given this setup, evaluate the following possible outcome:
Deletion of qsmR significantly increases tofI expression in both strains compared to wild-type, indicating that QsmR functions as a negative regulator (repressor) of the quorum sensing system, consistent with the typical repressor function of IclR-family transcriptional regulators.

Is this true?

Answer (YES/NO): NO